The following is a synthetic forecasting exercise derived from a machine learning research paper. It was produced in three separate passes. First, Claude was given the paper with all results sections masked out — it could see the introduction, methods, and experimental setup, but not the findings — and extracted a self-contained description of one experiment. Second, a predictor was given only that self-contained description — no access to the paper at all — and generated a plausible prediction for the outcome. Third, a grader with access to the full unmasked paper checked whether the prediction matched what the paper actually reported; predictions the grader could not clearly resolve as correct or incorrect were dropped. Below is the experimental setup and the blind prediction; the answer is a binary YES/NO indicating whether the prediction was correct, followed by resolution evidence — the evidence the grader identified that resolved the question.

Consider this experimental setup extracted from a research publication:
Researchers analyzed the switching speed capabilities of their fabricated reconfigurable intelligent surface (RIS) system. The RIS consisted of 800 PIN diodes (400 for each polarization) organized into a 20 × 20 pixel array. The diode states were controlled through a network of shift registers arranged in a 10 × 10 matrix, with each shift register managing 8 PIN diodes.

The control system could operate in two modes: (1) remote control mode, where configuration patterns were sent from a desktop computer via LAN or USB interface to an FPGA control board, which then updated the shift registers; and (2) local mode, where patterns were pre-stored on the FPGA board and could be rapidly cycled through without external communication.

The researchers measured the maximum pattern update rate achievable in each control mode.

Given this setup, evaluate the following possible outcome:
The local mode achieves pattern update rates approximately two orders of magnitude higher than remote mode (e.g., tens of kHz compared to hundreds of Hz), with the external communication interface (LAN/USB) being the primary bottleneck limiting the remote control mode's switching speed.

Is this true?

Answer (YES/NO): NO